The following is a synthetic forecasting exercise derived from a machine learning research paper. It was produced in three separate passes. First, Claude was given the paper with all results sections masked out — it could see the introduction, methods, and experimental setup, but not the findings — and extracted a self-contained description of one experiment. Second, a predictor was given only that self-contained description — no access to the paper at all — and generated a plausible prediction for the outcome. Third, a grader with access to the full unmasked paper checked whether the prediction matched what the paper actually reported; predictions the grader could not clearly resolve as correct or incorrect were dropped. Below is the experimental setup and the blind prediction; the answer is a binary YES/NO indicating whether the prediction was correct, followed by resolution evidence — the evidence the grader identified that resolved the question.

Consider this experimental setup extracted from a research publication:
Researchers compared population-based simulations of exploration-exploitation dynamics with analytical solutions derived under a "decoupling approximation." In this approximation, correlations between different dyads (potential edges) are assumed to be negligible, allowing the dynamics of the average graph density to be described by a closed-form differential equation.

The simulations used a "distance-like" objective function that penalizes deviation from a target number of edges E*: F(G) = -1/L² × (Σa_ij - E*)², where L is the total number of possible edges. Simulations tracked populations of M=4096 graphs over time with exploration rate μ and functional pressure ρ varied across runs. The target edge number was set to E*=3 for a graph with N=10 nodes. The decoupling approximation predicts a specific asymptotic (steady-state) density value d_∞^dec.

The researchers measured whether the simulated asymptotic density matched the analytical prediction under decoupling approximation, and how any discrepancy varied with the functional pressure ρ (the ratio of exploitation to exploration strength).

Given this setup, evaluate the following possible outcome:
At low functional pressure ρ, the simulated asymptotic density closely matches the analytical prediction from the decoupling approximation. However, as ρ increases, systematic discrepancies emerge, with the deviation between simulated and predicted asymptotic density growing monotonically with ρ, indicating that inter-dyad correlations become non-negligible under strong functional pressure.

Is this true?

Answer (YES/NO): NO